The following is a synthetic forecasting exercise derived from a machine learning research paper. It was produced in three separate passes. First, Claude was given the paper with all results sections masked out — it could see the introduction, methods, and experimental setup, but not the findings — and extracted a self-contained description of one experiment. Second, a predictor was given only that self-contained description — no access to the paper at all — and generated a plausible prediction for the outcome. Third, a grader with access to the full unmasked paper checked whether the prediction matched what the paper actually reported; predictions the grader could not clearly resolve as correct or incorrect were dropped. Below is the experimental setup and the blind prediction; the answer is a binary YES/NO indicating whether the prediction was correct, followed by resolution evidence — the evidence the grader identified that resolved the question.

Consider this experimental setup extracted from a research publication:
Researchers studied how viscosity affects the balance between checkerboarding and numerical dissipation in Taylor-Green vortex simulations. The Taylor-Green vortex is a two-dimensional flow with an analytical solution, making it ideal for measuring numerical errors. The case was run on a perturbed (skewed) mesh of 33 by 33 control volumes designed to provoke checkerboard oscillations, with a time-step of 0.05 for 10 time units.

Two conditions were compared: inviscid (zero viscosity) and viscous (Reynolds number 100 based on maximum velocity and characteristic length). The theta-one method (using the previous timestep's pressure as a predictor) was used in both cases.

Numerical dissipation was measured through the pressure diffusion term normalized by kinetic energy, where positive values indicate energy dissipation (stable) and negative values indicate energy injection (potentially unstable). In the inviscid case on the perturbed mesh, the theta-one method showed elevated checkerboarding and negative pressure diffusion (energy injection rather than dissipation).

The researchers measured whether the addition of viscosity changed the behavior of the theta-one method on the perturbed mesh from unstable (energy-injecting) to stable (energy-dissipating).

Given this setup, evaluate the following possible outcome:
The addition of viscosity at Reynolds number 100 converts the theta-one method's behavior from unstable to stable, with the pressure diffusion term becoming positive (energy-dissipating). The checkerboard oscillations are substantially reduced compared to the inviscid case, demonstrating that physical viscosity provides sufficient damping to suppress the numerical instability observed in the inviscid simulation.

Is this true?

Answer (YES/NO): NO